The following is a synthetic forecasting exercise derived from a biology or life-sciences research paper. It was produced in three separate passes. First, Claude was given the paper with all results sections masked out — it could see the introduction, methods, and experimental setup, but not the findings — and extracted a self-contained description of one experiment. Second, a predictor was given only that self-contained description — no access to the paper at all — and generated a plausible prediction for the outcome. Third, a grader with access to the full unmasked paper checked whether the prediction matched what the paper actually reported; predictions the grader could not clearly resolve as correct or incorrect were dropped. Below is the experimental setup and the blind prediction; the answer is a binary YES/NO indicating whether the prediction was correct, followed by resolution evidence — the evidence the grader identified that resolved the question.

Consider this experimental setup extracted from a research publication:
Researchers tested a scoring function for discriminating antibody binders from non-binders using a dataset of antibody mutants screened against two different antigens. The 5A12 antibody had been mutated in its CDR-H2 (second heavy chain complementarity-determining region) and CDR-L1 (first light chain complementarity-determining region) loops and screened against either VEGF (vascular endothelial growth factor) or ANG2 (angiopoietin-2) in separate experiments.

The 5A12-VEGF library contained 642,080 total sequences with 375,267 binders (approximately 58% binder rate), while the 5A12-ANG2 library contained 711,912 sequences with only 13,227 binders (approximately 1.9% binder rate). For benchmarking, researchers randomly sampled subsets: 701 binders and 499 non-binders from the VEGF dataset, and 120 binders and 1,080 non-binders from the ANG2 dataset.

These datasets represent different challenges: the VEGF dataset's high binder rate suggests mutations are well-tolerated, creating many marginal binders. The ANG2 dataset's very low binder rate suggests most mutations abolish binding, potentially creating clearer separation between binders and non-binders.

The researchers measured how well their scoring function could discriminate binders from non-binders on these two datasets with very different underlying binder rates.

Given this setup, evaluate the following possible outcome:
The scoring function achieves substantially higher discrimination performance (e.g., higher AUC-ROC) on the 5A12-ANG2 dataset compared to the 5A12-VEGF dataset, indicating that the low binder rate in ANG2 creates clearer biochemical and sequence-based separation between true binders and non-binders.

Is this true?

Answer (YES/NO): NO